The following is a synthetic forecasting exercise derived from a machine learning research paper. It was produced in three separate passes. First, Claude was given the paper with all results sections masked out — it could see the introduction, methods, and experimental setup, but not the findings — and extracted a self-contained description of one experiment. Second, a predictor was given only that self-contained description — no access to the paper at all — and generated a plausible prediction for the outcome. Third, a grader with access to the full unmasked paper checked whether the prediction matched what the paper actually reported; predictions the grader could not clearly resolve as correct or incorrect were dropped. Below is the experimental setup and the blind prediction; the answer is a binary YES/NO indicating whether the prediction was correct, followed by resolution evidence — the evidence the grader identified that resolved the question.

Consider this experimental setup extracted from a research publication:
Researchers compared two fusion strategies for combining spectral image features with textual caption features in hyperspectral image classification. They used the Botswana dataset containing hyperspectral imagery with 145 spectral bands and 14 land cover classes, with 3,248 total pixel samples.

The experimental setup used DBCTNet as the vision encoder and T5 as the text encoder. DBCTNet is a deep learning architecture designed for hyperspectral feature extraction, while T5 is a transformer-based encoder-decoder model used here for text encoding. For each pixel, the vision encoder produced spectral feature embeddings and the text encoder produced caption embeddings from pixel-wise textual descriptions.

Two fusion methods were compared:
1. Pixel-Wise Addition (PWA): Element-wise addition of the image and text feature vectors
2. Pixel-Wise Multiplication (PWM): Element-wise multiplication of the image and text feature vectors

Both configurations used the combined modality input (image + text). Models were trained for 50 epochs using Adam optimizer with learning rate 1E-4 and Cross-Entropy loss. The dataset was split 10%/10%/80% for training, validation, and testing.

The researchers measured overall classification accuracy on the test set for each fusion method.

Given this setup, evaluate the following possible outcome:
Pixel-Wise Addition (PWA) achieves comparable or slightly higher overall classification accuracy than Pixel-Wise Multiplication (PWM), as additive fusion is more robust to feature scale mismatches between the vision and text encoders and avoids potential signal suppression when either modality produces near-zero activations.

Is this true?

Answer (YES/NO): NO